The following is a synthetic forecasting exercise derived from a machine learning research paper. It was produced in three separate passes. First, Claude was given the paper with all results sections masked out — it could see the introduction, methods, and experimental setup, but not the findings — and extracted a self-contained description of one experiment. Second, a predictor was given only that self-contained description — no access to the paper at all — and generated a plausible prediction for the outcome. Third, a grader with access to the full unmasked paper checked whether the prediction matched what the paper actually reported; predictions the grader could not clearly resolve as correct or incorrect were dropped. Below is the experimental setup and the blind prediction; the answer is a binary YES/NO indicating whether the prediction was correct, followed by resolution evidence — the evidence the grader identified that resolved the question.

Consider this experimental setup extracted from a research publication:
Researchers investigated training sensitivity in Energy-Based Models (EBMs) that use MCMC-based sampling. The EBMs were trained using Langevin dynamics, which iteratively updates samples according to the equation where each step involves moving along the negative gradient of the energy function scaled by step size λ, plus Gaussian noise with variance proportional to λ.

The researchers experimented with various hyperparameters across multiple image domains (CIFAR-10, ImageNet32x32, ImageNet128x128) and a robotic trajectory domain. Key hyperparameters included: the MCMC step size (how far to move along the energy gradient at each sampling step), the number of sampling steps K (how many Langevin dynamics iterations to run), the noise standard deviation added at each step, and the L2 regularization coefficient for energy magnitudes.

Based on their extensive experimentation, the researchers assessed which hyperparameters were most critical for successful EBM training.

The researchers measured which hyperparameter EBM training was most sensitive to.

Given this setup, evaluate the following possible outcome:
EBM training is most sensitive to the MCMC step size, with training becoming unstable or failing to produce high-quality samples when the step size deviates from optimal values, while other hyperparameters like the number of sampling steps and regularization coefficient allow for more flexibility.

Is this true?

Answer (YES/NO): YES